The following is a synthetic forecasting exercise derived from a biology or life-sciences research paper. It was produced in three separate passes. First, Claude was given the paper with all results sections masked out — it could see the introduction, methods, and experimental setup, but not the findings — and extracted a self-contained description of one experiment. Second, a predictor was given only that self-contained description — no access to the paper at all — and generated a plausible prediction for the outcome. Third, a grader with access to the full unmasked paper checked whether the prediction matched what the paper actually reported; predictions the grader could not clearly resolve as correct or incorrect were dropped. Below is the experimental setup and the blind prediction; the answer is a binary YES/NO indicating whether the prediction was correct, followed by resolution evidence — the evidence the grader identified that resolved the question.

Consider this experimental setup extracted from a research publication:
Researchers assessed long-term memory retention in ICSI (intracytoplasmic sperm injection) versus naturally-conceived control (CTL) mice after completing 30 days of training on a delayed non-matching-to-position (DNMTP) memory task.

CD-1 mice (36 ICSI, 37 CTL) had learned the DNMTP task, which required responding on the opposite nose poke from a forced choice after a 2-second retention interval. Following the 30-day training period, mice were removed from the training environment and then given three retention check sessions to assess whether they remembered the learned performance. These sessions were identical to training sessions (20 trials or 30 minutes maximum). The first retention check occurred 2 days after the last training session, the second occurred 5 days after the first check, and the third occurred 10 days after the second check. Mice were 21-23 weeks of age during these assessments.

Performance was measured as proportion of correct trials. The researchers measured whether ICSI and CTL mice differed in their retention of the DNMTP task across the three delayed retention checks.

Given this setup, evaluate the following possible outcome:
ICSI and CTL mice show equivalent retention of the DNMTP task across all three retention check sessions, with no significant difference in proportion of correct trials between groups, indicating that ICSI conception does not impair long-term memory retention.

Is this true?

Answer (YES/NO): YES